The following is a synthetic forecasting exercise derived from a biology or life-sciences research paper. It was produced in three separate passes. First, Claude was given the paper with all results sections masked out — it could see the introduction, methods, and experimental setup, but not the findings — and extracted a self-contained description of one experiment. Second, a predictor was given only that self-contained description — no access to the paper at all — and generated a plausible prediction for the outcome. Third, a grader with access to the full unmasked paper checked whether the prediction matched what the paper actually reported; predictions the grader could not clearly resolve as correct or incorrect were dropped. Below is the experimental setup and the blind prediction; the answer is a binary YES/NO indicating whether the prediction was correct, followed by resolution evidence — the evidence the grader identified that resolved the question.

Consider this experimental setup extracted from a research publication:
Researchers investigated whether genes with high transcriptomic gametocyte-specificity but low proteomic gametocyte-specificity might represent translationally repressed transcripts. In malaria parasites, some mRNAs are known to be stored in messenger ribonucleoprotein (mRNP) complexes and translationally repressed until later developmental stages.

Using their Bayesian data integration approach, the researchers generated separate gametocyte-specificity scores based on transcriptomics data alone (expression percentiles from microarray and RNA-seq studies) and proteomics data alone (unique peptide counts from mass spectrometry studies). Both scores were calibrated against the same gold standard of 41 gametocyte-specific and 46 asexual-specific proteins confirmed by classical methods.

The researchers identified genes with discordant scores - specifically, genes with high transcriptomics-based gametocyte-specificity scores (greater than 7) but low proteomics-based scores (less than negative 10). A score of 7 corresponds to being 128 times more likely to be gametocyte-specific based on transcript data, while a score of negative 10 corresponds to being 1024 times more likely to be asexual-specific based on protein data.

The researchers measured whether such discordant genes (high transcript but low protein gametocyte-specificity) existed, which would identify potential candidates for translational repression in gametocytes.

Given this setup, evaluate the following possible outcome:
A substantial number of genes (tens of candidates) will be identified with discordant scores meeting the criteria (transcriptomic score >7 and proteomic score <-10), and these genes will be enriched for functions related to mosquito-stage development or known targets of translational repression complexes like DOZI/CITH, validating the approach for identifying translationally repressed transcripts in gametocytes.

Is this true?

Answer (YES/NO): NO